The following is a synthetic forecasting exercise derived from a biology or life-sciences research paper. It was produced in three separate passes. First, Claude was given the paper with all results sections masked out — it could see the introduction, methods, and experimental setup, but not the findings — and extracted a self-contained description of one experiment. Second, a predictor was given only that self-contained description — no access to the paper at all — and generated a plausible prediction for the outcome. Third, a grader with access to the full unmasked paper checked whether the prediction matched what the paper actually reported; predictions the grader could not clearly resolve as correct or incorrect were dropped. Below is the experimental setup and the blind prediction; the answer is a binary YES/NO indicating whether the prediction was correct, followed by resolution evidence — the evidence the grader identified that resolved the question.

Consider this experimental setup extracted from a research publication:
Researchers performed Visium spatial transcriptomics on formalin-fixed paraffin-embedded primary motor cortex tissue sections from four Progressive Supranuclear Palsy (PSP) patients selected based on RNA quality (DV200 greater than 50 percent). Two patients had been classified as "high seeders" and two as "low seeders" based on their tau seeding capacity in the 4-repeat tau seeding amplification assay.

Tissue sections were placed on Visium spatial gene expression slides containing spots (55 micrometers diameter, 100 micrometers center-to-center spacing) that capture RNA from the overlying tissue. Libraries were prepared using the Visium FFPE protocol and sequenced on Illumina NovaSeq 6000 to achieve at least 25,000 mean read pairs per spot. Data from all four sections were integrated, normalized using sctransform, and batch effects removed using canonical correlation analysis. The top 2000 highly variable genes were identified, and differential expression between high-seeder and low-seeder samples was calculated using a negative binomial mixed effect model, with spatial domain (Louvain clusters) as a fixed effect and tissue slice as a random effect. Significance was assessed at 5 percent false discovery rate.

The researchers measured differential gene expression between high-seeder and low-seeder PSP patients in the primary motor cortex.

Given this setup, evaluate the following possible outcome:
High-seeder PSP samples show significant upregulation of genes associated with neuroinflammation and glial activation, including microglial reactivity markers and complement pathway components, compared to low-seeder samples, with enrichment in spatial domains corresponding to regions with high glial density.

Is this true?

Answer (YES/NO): NO